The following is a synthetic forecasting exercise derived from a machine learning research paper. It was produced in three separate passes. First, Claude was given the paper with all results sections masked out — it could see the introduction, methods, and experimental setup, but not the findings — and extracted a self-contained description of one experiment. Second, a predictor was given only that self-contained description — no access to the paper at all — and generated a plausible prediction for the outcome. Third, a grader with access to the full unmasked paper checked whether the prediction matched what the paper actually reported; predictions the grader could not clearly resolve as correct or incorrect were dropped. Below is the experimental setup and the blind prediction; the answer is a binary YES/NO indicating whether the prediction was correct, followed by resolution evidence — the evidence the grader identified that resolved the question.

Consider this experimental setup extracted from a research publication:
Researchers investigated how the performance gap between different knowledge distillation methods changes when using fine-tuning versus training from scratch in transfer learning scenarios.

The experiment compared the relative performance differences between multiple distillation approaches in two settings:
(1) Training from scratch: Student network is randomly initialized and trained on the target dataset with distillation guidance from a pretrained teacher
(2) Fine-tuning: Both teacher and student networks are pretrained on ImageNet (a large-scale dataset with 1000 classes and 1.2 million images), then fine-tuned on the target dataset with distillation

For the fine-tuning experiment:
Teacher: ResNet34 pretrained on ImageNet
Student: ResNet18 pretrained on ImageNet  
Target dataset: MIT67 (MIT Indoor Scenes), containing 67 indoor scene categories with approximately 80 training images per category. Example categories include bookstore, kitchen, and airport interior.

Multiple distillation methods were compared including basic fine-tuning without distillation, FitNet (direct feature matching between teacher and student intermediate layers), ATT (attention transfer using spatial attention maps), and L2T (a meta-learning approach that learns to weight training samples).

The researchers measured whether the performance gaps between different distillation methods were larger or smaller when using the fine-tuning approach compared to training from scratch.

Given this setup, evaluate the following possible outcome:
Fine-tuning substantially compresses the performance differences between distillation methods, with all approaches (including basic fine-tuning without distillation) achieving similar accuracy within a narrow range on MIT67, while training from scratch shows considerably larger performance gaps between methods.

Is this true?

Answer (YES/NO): YES